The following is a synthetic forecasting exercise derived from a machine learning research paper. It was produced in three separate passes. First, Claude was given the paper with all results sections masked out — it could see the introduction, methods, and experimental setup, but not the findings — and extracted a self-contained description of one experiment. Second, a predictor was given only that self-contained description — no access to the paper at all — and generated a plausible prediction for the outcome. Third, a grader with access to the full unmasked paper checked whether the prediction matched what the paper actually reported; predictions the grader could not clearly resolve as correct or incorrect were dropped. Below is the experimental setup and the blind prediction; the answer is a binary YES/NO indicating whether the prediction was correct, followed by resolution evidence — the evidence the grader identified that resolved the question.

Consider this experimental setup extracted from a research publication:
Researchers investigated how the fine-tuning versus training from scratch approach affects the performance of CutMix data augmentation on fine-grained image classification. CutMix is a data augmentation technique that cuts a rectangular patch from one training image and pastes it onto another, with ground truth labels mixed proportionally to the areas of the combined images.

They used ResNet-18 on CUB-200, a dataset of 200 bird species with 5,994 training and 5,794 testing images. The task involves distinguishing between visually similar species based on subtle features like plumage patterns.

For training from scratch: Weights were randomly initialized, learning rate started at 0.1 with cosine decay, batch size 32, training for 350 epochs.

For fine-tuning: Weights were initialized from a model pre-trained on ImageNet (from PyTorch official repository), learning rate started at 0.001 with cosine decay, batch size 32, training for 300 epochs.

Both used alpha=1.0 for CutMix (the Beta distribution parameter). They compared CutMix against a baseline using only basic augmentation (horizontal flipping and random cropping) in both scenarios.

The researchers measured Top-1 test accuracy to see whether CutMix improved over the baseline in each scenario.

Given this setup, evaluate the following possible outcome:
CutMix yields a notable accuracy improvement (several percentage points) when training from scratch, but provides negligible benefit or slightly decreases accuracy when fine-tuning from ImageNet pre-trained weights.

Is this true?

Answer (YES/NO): NO